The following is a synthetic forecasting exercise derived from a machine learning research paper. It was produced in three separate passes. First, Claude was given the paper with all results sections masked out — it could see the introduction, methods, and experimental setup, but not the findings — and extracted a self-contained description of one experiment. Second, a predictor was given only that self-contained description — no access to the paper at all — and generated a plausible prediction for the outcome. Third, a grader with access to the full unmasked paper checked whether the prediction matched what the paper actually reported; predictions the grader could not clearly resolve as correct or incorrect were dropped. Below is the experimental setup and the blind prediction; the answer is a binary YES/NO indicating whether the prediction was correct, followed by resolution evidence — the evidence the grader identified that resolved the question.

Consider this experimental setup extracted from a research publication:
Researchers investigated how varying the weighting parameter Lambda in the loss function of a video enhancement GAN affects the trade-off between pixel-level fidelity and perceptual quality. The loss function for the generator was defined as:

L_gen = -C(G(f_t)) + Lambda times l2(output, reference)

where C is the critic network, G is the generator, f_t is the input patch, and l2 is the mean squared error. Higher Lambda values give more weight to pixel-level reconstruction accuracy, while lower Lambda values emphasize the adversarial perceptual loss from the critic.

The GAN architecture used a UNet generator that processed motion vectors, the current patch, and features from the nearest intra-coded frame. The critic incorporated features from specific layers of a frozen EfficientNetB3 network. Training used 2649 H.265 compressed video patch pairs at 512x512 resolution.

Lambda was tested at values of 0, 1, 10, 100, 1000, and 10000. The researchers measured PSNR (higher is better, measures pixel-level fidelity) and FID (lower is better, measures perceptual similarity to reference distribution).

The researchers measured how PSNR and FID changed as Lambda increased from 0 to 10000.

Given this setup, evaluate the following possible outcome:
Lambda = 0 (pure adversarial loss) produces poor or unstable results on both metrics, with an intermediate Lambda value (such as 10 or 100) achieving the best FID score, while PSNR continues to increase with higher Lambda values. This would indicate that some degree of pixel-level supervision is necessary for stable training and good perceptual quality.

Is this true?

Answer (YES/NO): NO